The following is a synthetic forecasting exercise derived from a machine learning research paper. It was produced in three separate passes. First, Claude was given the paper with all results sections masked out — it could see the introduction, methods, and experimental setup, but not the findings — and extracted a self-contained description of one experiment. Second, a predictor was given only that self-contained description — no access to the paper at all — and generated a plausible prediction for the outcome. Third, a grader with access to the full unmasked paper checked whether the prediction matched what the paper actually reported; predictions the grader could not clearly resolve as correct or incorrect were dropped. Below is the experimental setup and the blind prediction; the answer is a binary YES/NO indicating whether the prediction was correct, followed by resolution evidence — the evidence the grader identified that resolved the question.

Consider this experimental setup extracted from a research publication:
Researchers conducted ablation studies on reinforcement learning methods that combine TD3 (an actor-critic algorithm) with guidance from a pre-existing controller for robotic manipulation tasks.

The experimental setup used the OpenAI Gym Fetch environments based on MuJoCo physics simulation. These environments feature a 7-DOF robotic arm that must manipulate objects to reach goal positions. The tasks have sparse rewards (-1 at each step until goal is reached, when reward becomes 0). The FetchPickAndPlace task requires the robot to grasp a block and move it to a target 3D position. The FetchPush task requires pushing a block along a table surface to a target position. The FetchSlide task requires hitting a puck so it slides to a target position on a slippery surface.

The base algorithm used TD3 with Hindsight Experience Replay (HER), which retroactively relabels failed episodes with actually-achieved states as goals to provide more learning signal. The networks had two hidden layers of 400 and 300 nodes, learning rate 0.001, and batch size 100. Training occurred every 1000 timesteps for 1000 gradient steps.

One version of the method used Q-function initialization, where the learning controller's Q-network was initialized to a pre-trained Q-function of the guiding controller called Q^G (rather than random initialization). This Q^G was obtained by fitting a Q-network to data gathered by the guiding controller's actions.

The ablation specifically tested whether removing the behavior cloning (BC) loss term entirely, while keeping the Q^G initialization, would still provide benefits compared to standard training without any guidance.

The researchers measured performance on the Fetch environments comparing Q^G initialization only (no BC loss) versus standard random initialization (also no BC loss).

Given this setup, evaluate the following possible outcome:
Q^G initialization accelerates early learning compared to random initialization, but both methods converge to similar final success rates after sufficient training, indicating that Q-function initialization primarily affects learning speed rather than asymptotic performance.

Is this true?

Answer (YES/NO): NO